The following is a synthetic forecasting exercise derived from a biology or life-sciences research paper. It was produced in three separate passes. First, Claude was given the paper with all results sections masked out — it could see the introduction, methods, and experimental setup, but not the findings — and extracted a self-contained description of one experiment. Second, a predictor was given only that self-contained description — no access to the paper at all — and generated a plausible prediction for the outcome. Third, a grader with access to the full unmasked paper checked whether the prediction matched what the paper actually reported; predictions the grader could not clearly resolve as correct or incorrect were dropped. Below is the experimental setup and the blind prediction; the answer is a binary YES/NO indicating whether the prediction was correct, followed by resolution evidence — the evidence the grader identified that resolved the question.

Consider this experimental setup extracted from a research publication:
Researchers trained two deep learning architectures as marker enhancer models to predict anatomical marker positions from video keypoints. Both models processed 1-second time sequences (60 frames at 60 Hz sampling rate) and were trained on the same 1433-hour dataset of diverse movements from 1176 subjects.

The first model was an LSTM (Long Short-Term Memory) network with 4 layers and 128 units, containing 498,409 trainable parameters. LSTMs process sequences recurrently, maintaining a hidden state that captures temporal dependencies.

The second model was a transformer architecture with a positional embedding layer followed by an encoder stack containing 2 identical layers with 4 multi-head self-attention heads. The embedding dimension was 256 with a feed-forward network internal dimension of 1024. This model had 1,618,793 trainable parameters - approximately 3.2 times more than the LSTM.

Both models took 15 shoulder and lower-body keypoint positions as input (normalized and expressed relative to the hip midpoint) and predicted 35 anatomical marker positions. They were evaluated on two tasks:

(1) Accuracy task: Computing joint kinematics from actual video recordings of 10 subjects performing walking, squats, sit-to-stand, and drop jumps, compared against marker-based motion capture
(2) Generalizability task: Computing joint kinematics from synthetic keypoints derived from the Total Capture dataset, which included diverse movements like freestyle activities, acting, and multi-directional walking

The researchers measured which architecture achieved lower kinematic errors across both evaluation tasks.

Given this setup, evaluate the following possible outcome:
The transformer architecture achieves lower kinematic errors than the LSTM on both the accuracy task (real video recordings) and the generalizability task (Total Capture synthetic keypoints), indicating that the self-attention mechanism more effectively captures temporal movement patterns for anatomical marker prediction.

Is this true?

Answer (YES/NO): NO